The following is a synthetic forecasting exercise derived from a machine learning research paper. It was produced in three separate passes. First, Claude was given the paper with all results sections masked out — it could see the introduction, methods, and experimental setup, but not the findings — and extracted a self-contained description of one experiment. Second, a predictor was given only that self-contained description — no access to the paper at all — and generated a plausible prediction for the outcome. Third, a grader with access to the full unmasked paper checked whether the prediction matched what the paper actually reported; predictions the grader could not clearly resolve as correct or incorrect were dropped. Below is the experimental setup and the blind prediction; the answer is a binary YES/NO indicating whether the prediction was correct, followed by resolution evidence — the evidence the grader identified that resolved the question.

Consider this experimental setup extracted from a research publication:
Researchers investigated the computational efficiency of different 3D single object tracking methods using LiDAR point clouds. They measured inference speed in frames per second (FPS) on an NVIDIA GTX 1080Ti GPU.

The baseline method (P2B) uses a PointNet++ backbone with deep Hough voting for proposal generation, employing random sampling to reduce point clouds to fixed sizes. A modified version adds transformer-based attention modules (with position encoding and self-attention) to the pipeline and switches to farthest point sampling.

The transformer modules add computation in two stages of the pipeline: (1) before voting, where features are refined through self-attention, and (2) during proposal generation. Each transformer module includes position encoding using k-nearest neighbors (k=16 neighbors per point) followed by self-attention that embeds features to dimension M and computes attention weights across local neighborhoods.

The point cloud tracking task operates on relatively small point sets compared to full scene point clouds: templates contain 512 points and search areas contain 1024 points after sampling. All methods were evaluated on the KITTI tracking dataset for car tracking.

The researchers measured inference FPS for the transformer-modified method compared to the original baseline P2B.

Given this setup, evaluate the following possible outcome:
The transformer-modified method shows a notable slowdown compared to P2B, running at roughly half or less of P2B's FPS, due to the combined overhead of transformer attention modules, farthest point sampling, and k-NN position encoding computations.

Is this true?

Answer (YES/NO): NO